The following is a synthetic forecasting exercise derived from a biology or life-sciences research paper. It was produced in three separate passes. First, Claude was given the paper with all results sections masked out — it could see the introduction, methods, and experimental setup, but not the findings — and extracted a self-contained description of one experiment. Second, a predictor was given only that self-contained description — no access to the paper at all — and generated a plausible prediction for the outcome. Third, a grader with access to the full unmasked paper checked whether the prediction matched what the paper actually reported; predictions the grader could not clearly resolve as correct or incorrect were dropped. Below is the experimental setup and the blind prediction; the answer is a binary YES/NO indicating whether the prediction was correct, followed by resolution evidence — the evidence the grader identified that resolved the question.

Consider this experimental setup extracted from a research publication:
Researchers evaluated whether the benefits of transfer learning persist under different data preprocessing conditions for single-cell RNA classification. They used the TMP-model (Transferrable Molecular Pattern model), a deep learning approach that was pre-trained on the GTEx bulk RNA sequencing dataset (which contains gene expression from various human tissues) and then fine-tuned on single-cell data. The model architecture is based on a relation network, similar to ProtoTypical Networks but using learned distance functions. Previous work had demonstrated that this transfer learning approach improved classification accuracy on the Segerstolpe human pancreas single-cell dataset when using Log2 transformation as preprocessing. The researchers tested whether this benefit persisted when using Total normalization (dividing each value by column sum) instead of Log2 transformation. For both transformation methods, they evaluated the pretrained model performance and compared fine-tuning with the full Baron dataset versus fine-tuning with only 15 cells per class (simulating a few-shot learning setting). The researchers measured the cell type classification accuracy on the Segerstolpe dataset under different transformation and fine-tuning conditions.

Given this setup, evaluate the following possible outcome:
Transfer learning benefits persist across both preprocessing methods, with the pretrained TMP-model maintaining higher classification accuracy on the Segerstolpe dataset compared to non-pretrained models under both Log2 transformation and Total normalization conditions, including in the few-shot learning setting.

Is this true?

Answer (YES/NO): NO